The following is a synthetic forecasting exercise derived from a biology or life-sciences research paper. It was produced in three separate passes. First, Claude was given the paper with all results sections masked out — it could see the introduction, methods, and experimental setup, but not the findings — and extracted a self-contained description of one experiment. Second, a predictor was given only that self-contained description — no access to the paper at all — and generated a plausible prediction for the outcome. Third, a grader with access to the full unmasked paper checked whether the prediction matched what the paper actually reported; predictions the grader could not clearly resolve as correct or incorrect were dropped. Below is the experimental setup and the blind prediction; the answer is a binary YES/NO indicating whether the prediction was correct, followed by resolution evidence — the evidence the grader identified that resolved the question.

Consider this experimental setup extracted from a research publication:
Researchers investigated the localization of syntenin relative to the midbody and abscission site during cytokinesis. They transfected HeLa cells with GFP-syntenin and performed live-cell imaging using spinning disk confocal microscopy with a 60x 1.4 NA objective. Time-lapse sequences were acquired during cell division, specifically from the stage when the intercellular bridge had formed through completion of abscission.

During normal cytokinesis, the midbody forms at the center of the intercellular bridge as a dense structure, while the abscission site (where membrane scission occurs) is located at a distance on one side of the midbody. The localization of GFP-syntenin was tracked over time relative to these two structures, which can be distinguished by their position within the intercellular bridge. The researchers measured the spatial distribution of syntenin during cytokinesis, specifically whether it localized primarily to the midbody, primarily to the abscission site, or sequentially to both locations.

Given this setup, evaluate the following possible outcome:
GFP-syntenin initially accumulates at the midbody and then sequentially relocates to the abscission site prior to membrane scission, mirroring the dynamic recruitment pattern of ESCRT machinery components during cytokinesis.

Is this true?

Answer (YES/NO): YES